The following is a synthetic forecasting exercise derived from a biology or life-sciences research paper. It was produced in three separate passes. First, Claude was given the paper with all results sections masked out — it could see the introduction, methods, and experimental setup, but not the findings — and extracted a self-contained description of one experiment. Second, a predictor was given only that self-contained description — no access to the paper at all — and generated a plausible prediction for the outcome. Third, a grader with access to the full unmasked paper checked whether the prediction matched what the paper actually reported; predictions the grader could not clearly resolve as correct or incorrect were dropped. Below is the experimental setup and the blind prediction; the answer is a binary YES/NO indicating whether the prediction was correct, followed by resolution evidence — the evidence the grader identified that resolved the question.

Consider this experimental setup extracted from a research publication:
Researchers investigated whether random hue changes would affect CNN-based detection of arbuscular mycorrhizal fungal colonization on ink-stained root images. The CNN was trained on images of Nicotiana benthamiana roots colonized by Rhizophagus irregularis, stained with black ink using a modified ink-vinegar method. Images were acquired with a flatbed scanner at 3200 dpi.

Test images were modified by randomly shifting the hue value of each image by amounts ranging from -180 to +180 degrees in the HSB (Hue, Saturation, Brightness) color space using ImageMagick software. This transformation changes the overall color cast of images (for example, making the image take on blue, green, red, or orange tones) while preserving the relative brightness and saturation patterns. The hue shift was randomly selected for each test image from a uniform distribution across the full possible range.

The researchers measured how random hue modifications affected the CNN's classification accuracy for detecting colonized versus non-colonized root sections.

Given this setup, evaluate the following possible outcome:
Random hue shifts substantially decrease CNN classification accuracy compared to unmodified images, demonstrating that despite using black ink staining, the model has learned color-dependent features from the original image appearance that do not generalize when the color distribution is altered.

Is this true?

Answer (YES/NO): YES